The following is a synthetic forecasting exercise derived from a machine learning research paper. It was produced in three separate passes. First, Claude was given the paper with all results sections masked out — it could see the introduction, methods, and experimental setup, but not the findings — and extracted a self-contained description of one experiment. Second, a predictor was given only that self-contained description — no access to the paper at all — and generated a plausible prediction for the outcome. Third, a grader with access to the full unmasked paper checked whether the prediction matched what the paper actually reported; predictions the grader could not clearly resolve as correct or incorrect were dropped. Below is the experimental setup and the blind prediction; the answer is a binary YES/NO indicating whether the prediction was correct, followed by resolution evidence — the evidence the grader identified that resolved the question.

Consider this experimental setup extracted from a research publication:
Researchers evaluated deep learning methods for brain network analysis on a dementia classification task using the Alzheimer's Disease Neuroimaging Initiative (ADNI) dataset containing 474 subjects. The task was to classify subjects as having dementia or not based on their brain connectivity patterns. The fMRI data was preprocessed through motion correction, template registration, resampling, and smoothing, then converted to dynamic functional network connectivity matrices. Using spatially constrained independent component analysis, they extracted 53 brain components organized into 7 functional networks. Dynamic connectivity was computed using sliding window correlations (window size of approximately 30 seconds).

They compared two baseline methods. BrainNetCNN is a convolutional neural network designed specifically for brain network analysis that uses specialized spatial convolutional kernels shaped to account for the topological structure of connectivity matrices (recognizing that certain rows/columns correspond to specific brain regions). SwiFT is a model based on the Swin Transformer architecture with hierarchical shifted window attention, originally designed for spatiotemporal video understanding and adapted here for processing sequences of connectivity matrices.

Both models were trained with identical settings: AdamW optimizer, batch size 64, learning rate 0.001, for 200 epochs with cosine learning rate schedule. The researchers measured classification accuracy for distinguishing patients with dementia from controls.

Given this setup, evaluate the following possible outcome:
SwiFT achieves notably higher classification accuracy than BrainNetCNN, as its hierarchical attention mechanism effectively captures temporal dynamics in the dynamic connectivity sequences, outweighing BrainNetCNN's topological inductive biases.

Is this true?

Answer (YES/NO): NO